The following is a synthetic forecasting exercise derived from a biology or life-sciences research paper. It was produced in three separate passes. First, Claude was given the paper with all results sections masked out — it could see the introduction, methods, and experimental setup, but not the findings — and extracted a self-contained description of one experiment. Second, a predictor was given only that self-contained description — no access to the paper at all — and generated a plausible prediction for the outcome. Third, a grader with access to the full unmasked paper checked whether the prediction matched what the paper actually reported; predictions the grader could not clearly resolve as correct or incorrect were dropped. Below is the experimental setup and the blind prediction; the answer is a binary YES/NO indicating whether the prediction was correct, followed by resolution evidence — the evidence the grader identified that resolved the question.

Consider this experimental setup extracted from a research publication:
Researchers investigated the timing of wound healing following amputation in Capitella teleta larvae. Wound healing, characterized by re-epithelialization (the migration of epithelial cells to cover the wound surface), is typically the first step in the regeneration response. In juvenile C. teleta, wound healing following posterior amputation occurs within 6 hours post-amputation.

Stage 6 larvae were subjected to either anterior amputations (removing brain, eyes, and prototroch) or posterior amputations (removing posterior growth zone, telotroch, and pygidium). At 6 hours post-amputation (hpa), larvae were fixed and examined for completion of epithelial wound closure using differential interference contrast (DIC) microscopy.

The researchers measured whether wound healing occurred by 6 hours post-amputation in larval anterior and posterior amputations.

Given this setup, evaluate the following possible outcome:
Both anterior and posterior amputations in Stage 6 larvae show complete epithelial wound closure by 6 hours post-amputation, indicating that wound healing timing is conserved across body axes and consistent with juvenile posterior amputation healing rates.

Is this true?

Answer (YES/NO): YES